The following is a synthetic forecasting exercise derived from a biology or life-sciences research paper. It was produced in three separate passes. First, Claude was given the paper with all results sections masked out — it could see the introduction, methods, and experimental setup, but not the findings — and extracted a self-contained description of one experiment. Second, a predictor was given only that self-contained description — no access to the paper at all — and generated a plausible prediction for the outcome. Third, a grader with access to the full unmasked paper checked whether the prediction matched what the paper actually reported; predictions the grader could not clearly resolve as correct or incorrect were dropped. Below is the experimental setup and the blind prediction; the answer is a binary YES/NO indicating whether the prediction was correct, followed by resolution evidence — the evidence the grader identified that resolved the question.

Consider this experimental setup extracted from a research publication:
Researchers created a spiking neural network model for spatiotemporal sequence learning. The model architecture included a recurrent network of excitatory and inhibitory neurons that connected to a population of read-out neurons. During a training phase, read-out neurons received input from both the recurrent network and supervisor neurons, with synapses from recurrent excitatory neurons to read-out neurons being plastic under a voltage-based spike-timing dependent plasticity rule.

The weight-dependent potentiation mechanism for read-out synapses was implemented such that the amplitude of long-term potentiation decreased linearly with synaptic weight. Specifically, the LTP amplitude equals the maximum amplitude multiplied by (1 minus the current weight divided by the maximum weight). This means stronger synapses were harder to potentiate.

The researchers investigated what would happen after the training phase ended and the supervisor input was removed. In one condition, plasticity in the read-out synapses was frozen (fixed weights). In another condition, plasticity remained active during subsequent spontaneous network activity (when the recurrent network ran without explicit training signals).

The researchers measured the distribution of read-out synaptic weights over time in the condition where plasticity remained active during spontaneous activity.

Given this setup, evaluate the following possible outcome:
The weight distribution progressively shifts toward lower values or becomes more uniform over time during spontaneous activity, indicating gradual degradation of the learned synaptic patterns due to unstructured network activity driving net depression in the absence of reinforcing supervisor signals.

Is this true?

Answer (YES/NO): NO